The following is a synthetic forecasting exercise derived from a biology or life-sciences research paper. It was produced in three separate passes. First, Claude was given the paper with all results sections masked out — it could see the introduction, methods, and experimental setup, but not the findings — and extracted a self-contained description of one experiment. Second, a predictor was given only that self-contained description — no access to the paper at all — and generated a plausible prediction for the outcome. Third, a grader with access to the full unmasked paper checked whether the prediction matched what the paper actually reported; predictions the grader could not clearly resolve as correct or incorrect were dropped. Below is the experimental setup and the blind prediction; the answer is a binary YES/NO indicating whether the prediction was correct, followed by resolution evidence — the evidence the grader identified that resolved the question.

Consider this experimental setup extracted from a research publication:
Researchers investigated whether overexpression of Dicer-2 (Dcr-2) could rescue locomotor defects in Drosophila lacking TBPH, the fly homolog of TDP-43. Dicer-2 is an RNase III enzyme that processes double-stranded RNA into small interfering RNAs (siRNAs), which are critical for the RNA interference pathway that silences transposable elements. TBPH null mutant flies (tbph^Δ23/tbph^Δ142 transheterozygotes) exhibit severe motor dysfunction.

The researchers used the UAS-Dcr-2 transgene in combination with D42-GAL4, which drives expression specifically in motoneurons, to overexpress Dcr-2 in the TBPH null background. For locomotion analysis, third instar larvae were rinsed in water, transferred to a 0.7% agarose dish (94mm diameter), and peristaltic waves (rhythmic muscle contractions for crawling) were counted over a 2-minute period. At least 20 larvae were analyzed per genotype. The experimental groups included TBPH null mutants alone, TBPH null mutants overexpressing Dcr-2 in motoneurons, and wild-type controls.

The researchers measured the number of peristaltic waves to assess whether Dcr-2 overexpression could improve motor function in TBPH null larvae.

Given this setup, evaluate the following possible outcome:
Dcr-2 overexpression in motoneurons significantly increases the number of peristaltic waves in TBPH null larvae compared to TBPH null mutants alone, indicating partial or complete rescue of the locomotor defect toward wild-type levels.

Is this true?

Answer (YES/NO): YES